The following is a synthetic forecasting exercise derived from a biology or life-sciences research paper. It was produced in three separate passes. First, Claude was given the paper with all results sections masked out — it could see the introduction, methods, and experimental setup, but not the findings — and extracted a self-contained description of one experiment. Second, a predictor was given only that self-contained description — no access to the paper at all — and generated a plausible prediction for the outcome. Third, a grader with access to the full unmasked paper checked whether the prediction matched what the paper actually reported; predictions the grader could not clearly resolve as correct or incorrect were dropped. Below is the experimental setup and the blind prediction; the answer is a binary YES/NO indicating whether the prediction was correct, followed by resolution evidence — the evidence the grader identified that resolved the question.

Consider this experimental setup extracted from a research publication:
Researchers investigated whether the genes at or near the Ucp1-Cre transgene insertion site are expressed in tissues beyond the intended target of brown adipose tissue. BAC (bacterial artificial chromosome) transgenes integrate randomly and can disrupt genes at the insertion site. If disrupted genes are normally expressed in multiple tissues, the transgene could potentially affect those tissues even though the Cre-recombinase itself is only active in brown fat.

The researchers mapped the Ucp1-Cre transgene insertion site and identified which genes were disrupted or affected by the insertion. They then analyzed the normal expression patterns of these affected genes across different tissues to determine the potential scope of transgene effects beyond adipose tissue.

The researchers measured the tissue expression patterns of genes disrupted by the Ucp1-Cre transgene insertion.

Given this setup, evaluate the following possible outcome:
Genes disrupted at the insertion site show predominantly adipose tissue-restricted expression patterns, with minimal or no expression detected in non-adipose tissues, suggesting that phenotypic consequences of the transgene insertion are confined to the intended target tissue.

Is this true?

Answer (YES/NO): NO